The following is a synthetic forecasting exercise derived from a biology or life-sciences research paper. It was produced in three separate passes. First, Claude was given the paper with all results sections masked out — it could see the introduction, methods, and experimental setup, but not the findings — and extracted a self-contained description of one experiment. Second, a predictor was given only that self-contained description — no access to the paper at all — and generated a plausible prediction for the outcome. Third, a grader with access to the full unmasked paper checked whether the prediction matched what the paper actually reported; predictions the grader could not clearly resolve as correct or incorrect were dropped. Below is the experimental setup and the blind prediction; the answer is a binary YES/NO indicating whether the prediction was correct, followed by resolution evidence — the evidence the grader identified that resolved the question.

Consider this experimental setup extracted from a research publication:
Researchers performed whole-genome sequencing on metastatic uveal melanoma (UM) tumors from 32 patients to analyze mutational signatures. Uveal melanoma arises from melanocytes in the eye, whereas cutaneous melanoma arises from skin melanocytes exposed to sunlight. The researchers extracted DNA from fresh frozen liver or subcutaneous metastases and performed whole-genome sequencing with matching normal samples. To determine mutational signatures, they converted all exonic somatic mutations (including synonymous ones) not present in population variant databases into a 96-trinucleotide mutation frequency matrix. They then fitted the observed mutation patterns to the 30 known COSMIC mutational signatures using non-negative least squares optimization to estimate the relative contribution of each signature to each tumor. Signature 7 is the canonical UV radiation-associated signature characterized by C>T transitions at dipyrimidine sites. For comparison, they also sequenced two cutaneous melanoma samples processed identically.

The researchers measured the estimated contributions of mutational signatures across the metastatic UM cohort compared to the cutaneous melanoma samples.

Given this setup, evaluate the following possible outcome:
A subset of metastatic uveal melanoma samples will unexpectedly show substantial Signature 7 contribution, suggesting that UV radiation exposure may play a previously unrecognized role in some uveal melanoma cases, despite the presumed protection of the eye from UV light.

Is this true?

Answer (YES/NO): YES